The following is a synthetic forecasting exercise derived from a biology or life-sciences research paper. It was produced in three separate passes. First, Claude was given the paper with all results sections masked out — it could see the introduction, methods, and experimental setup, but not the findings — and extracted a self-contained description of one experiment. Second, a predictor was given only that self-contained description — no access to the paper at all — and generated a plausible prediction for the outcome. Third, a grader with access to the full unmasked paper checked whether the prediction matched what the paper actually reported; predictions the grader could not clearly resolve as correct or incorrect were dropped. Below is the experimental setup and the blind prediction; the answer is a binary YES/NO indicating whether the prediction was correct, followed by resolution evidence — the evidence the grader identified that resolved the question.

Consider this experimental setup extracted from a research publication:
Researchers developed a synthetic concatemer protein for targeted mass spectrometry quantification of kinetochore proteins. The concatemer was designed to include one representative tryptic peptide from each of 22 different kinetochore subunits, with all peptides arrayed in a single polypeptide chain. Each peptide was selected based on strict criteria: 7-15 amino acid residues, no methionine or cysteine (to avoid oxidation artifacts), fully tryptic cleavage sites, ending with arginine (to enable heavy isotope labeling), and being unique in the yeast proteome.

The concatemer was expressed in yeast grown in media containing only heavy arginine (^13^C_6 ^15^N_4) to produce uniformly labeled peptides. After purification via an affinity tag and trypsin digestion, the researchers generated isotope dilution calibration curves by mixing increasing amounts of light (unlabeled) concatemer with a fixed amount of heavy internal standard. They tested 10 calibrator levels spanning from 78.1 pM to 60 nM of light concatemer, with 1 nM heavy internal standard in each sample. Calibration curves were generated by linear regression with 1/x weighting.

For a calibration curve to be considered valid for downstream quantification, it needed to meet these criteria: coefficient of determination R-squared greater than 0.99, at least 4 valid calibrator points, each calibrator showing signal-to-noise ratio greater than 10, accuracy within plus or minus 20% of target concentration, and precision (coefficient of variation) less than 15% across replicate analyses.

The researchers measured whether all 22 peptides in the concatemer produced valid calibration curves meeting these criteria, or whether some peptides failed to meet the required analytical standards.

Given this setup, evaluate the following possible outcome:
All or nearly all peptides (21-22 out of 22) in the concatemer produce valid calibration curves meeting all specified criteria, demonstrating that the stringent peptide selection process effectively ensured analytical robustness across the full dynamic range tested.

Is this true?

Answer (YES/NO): YES